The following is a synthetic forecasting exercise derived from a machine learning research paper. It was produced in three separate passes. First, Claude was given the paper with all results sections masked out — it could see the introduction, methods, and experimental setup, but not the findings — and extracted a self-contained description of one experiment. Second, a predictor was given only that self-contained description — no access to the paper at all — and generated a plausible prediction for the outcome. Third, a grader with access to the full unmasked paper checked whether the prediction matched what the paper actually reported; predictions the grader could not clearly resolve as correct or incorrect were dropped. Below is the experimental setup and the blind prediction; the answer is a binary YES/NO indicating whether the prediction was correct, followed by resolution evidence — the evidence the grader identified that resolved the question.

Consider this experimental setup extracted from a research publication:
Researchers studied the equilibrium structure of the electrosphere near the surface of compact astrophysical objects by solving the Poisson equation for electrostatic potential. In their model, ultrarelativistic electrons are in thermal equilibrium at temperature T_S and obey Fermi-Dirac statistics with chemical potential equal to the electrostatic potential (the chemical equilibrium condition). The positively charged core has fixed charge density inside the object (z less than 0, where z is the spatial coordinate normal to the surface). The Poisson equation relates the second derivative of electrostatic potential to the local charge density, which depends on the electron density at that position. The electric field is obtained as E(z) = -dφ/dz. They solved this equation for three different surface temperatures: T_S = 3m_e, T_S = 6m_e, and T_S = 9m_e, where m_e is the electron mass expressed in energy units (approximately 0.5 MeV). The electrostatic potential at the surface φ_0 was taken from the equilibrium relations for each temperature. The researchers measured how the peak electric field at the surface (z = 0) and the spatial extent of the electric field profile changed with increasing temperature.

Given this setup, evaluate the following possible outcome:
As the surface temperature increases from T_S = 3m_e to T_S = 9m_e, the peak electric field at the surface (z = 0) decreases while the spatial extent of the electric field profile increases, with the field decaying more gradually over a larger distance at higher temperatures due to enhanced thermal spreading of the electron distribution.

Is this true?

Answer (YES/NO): NO